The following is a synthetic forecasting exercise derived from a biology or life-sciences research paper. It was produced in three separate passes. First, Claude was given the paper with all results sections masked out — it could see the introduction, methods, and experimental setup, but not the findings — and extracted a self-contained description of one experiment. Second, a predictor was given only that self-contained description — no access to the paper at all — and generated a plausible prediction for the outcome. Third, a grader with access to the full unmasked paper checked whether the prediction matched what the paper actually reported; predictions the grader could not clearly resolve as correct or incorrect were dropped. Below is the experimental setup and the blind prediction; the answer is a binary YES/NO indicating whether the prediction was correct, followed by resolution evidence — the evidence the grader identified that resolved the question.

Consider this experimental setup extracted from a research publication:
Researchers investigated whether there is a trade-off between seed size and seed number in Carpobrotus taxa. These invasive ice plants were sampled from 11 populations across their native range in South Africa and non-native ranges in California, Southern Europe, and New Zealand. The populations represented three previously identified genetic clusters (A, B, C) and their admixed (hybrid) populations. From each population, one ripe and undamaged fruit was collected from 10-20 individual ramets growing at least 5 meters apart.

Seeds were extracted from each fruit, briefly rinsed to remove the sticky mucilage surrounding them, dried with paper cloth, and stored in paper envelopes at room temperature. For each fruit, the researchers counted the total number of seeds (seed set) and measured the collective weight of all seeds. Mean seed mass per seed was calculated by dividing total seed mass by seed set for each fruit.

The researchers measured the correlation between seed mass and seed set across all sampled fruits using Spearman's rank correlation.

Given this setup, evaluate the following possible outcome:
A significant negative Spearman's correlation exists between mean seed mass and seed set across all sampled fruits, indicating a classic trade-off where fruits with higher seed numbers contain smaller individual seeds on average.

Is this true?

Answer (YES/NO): YES